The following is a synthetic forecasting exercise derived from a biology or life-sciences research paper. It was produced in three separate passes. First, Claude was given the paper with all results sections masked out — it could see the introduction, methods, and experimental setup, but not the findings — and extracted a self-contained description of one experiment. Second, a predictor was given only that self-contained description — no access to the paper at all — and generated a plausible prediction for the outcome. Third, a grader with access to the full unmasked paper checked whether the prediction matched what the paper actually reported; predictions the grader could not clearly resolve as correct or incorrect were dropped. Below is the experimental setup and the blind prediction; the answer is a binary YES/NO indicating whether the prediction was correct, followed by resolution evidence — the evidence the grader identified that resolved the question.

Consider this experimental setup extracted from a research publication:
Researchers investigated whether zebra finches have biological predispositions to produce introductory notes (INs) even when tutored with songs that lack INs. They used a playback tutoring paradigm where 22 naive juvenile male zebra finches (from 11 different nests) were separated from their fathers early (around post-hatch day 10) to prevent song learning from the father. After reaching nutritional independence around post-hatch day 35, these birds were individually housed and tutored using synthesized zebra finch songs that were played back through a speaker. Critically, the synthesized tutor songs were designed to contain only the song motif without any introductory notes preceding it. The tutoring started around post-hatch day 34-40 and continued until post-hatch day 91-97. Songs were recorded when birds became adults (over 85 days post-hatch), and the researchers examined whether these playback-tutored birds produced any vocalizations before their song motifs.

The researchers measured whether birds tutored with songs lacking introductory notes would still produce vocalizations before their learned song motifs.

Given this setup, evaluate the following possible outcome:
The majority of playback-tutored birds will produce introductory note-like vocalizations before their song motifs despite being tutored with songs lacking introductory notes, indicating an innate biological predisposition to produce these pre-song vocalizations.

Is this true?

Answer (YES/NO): YES